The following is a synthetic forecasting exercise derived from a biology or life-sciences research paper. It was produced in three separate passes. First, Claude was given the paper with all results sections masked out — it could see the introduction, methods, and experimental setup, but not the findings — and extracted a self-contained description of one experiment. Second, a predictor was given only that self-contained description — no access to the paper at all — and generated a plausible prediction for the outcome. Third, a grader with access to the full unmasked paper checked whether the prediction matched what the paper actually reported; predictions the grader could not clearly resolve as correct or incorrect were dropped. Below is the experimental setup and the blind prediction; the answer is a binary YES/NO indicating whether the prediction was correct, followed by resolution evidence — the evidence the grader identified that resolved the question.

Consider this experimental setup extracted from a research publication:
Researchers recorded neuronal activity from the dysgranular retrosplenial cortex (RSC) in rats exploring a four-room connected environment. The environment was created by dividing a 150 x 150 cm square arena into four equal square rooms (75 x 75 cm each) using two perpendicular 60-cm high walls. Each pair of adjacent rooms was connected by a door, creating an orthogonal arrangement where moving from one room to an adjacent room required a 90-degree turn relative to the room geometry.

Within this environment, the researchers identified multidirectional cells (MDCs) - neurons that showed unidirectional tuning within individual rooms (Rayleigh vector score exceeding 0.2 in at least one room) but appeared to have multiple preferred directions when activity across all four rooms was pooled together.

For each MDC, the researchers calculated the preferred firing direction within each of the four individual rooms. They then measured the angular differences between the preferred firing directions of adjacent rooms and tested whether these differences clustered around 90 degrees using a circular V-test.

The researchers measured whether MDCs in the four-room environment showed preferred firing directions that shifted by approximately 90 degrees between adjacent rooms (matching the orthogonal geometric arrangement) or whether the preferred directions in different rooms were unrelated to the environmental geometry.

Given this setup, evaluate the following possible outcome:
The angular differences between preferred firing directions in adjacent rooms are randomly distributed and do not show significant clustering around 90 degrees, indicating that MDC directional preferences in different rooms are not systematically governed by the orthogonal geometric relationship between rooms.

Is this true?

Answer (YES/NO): NO